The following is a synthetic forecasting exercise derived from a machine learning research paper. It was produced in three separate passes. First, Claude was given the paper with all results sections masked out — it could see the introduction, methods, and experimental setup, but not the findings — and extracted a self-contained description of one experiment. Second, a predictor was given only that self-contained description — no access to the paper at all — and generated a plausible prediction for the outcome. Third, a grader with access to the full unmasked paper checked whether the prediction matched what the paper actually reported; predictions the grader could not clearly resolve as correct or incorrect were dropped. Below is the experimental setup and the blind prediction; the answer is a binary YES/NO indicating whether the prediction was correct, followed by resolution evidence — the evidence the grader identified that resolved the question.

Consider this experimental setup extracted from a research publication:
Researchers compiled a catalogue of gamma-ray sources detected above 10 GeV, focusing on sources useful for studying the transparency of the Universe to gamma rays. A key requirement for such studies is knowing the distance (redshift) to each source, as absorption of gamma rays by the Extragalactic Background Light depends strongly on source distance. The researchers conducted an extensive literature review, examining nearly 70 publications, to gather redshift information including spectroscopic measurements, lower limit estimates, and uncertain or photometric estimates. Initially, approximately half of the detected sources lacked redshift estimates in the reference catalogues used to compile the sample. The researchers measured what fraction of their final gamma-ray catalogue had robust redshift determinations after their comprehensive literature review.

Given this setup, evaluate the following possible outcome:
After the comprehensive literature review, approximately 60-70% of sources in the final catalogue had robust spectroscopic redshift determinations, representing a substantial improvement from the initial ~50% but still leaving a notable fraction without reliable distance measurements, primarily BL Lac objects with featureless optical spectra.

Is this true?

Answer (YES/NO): NO